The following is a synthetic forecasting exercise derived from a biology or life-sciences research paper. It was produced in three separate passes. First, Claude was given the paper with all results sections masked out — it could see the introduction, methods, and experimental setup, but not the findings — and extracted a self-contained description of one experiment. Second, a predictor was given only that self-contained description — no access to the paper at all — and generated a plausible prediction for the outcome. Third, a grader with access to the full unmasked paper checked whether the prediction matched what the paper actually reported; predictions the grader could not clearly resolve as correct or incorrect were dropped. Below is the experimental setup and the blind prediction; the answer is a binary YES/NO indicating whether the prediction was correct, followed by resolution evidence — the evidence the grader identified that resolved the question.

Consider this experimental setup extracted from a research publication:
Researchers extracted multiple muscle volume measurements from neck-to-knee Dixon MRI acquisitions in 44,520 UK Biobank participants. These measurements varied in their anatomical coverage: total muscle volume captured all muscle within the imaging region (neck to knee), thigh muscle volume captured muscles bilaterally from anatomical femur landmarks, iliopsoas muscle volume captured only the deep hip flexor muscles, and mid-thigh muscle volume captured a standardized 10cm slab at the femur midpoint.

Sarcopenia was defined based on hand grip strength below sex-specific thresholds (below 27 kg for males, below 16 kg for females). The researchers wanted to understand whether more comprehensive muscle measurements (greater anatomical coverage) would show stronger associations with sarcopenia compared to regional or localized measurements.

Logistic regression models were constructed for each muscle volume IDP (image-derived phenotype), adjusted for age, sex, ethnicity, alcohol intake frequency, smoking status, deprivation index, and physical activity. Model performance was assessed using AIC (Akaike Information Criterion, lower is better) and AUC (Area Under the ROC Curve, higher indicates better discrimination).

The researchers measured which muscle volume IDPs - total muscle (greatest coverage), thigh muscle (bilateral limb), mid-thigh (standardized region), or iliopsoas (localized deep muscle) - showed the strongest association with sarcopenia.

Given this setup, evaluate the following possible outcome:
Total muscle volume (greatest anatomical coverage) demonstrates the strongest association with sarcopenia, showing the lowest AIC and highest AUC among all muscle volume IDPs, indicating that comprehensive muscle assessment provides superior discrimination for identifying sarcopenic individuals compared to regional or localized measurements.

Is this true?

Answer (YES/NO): YES